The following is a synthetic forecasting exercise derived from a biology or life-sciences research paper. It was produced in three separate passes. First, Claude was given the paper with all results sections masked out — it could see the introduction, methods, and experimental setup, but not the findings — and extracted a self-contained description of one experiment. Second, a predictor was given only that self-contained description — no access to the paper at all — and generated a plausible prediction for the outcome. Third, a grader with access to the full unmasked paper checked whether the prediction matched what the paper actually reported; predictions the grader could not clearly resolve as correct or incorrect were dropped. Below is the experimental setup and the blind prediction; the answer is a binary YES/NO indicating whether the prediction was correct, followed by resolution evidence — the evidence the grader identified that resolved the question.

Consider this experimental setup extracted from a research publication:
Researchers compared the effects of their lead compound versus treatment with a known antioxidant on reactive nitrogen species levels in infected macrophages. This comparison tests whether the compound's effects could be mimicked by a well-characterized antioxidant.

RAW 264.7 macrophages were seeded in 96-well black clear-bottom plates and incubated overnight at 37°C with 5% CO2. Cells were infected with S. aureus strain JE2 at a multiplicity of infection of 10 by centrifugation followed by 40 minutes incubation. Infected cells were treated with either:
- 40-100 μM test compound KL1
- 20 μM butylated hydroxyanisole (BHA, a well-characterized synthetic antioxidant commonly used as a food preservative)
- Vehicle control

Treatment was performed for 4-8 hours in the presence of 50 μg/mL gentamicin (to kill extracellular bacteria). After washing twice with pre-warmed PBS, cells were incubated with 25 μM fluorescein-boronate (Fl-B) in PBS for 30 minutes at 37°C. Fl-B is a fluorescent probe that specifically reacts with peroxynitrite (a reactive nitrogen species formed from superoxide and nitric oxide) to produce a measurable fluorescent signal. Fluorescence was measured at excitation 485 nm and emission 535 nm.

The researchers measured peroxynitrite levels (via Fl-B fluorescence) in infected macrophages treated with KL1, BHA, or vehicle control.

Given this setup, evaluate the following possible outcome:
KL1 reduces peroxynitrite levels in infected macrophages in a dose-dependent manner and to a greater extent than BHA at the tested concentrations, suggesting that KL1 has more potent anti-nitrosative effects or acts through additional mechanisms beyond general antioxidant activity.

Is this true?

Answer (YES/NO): NO